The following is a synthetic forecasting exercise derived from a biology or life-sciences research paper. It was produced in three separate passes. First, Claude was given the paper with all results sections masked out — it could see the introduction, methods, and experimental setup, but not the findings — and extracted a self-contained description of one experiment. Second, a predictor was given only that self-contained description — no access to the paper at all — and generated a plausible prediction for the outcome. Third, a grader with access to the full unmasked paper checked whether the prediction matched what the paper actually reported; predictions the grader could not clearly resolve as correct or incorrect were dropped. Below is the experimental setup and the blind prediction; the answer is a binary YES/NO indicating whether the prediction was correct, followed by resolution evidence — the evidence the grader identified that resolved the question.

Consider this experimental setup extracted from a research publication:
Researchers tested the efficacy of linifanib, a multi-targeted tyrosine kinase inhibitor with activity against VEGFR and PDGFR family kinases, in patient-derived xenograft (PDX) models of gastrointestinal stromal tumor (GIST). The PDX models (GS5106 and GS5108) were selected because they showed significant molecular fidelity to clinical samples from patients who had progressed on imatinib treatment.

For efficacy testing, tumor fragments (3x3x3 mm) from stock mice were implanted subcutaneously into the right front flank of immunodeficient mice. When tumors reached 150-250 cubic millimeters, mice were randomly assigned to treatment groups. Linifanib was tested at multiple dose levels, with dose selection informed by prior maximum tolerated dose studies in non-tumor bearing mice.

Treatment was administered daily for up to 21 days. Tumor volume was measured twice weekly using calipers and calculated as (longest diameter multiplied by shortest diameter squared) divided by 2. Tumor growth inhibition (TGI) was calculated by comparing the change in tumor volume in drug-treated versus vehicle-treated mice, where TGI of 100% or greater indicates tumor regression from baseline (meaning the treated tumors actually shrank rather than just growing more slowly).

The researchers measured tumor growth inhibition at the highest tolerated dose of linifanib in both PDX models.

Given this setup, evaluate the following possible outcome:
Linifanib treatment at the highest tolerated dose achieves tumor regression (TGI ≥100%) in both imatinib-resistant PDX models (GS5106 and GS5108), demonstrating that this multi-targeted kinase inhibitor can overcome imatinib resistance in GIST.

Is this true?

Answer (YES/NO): YES